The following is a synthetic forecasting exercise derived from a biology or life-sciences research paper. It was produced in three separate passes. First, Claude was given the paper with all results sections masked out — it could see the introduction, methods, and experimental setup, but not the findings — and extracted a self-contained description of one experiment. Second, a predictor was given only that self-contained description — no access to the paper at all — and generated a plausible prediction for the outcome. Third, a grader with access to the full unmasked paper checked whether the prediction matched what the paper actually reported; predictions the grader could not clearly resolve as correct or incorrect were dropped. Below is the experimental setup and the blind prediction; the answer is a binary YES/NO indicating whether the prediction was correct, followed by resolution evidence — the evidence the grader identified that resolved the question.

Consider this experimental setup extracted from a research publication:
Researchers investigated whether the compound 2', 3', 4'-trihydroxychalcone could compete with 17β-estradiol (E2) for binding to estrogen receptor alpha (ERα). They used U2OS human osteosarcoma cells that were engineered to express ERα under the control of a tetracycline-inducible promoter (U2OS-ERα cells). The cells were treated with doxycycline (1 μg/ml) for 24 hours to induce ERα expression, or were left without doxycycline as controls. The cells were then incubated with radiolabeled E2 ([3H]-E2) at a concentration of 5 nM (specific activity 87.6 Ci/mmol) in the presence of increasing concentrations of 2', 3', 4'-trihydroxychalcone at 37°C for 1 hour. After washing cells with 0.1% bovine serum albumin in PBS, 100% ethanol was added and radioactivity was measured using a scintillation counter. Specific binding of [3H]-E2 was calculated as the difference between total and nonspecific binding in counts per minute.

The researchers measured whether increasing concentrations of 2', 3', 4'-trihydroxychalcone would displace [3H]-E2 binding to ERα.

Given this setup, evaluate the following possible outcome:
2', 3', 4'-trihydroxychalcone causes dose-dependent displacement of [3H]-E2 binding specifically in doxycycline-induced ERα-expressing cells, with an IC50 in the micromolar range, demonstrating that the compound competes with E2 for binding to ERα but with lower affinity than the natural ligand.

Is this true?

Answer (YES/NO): NO